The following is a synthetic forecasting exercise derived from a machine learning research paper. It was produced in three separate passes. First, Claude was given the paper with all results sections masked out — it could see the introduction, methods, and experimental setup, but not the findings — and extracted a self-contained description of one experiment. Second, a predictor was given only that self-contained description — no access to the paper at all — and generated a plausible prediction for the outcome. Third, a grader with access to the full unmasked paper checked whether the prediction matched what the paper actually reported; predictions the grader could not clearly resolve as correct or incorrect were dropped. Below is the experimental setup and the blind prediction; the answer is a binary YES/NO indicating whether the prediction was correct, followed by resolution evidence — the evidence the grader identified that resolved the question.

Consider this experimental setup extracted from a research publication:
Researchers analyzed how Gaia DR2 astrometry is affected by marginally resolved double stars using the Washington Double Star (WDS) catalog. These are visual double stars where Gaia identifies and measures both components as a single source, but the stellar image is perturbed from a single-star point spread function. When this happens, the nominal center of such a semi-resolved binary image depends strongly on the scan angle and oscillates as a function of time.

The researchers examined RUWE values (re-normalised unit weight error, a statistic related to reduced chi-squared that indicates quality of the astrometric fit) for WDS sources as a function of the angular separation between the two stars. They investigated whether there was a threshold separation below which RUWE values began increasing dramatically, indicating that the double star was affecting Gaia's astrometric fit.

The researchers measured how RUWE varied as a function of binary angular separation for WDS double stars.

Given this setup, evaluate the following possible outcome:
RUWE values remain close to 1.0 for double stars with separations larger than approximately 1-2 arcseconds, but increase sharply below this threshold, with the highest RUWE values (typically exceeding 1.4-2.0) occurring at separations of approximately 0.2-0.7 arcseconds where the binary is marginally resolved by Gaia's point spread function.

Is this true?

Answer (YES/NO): NO